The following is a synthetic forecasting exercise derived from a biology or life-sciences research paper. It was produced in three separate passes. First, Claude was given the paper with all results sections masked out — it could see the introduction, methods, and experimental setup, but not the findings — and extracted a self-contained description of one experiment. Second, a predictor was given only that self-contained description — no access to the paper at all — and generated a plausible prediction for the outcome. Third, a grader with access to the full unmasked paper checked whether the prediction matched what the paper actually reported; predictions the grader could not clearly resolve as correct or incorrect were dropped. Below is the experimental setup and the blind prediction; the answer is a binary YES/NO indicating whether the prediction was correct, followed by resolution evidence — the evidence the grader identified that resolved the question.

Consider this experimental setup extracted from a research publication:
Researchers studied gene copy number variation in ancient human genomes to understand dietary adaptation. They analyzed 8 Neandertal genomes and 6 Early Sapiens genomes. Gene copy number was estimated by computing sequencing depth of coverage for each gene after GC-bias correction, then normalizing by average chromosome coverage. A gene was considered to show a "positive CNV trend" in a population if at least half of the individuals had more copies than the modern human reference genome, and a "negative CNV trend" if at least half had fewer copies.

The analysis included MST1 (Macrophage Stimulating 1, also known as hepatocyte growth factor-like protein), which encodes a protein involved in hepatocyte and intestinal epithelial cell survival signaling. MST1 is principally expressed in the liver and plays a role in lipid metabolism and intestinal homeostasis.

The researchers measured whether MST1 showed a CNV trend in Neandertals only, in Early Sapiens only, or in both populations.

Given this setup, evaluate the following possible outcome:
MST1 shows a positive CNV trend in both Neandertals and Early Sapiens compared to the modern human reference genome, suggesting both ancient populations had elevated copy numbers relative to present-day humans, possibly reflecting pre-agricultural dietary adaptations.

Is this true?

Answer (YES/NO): YES